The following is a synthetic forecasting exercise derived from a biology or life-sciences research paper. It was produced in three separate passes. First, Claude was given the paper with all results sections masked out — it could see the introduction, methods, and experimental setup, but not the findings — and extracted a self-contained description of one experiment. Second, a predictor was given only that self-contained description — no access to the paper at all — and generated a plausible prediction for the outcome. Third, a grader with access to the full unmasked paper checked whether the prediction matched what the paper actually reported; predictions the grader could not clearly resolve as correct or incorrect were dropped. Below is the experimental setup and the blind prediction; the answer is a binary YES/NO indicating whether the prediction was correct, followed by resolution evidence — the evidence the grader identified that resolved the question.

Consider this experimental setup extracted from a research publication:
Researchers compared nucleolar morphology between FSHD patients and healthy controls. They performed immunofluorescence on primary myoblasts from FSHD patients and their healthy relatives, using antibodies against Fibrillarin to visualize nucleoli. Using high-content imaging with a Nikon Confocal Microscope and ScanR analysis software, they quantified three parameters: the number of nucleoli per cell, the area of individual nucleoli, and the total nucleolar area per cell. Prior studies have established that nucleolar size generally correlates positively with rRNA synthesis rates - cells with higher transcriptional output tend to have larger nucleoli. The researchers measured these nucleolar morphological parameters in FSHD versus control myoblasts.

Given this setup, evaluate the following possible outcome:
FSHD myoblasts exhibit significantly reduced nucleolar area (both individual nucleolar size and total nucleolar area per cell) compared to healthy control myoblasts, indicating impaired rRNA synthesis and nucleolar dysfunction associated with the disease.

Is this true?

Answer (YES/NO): YES